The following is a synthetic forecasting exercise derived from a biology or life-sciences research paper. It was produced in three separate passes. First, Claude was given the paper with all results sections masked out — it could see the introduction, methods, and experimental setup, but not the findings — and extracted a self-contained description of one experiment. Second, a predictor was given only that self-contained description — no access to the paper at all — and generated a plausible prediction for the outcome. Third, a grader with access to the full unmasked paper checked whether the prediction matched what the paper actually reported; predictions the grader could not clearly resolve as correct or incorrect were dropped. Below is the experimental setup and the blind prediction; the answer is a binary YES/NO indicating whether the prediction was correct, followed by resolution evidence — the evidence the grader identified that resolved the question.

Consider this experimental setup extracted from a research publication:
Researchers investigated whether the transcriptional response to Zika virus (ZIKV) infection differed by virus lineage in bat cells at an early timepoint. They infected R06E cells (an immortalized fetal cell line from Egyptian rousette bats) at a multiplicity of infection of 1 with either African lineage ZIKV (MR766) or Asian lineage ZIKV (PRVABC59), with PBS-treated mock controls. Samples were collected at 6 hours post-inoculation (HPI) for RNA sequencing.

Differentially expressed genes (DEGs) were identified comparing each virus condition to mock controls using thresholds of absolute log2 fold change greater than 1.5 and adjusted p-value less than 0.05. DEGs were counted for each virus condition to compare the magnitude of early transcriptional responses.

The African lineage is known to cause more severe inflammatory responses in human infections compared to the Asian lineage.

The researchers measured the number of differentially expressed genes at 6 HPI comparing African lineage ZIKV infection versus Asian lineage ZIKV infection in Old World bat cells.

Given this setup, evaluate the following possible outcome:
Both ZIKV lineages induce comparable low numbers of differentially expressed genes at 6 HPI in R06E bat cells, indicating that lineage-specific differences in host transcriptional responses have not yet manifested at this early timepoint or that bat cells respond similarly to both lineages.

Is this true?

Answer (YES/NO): NO